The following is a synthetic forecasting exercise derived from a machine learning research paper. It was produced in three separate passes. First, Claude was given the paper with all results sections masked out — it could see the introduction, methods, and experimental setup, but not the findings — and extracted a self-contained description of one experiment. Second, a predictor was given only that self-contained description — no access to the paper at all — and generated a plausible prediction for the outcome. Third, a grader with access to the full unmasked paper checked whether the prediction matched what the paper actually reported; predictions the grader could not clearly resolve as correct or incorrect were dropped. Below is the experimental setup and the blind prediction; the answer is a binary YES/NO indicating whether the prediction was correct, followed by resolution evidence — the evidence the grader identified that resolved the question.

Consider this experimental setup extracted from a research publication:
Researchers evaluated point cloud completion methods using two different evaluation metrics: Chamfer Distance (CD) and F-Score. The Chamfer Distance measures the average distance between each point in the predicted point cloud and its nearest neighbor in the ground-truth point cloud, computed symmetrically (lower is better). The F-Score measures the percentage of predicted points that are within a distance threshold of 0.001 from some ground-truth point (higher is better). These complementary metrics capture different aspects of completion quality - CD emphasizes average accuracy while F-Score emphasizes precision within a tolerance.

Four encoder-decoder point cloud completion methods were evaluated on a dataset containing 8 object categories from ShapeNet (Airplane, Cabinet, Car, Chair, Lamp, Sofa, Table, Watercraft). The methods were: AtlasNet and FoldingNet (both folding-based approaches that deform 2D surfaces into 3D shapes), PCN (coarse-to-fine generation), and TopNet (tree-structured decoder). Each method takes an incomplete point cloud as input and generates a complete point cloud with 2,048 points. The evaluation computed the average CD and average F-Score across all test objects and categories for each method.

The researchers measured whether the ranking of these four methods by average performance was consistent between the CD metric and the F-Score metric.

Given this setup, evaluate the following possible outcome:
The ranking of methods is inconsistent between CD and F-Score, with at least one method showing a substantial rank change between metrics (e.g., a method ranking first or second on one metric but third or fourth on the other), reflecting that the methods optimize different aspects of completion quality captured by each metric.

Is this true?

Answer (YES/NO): NO